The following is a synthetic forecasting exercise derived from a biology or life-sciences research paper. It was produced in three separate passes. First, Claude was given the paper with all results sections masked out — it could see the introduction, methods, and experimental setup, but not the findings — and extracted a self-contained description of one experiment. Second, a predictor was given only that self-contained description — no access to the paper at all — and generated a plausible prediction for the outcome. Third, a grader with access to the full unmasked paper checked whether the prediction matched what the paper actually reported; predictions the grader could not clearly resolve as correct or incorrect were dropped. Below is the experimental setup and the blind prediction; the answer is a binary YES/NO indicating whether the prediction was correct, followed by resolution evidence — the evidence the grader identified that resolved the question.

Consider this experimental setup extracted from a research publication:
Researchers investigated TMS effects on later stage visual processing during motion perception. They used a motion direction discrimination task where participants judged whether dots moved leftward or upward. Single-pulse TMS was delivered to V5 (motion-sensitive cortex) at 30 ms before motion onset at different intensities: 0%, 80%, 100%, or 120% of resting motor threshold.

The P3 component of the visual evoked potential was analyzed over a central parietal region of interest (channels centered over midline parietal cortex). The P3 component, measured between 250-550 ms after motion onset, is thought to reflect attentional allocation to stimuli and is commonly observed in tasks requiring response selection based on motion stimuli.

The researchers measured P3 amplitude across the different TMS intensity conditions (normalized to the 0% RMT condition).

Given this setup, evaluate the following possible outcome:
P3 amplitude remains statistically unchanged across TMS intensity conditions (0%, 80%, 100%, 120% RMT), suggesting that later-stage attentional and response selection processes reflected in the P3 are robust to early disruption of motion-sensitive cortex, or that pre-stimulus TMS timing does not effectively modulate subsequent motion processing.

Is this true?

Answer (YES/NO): NO